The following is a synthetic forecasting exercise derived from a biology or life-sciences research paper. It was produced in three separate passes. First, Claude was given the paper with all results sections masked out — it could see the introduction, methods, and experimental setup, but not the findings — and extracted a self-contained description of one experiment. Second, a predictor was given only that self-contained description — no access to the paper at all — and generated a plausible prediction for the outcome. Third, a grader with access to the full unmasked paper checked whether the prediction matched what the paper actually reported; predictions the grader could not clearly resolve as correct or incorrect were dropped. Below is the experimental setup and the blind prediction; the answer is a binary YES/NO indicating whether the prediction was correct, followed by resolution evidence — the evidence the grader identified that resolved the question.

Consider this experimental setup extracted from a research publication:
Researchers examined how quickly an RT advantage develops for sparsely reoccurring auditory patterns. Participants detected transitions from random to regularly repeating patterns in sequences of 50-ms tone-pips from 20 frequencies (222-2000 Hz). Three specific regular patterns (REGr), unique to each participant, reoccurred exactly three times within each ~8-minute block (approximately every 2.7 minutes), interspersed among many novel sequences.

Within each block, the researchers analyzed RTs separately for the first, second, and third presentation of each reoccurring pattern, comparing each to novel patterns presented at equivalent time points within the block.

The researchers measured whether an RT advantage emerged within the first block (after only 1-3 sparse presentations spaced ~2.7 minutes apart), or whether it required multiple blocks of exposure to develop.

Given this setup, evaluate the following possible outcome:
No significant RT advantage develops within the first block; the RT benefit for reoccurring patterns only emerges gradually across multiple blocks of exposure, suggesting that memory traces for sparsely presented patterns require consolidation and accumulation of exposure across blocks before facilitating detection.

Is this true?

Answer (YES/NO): YES